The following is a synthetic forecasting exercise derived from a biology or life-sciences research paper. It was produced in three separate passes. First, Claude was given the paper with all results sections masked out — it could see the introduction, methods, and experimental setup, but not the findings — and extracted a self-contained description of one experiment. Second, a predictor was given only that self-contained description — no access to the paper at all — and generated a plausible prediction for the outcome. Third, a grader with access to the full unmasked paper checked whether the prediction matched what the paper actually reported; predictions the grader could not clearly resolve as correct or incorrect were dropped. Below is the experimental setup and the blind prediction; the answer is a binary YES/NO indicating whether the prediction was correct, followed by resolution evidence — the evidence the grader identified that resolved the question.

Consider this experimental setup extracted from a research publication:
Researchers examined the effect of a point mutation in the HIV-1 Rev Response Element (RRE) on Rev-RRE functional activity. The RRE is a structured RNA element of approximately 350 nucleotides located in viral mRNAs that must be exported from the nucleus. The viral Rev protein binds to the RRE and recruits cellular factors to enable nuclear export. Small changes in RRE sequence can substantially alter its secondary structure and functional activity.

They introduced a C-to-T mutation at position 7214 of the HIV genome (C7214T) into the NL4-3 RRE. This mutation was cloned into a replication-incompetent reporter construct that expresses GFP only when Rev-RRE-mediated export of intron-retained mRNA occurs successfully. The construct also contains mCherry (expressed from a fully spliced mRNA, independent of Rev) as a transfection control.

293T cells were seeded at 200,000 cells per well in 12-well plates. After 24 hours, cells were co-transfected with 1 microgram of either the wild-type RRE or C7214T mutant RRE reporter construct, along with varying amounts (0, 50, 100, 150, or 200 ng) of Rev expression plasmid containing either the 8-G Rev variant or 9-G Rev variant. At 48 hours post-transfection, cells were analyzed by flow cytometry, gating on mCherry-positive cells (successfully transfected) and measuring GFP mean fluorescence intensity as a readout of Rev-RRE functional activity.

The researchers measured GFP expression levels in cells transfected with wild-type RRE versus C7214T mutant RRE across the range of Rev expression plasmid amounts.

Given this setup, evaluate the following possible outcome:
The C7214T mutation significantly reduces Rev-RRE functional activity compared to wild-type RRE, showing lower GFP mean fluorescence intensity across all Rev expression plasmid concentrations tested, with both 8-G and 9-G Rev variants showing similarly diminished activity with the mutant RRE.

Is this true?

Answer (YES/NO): NO